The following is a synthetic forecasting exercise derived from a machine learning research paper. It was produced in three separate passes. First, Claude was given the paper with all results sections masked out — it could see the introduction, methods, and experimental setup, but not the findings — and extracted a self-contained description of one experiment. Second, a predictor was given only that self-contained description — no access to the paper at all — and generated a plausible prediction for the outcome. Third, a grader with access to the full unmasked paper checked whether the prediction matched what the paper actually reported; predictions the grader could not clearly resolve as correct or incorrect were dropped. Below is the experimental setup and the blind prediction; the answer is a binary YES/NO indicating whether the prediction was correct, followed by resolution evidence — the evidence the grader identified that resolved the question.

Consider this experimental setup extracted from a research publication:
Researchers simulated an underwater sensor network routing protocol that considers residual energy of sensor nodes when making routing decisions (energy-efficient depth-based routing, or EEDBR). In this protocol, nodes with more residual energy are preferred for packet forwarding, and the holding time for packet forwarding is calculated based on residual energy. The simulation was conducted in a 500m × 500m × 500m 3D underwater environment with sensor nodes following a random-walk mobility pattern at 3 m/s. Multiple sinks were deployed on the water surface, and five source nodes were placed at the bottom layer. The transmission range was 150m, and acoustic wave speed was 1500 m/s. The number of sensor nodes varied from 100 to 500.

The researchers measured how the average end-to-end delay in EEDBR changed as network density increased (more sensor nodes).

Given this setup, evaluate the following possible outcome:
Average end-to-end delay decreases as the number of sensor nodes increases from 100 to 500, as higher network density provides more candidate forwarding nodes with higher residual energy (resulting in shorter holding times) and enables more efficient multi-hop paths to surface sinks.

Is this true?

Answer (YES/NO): NO